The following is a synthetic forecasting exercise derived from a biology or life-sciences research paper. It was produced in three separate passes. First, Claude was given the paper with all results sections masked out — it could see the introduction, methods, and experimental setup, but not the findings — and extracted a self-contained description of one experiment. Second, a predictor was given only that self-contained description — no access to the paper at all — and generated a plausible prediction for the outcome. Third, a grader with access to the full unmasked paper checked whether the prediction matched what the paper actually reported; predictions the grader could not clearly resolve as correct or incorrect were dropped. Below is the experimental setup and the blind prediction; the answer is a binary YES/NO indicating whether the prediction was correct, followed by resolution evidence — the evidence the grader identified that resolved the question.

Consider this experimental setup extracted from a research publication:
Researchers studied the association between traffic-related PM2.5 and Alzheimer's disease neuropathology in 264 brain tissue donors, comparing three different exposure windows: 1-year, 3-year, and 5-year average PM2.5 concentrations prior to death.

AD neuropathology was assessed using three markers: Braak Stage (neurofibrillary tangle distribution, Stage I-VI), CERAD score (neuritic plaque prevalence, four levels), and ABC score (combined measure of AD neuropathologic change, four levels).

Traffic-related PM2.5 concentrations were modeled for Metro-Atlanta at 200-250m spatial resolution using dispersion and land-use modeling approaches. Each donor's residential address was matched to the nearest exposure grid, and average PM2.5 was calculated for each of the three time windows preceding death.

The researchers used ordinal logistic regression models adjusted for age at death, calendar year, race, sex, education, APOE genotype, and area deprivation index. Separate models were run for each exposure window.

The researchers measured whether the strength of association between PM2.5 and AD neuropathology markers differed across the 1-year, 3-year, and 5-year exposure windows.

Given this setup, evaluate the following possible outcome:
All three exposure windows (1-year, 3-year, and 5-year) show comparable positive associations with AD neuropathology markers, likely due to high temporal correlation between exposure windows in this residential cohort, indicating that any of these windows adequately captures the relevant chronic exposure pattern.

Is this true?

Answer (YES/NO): NO